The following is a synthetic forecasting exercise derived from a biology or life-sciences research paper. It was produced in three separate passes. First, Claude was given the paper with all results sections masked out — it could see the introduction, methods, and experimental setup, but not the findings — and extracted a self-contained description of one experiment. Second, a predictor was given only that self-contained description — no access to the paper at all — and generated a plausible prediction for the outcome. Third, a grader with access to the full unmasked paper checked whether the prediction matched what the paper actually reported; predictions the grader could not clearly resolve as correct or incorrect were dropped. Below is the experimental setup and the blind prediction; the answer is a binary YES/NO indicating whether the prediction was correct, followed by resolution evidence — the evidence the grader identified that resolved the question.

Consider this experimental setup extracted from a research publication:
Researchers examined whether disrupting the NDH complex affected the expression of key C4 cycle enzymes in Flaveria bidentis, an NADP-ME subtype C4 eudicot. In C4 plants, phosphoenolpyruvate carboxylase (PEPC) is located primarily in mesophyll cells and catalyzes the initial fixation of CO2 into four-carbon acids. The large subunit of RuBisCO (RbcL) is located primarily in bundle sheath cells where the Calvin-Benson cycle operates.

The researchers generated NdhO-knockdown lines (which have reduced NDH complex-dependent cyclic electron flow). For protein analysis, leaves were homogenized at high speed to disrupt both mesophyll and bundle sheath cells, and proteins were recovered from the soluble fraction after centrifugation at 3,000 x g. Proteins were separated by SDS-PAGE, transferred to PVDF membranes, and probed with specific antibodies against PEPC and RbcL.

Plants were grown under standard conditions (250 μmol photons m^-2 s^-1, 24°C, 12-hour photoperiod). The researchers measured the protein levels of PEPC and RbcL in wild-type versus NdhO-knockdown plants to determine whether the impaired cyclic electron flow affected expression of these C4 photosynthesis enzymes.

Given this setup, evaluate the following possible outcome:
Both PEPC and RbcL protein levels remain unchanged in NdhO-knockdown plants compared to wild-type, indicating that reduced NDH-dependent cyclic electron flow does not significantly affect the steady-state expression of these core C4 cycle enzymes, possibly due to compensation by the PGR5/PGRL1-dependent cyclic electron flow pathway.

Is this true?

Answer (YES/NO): YES